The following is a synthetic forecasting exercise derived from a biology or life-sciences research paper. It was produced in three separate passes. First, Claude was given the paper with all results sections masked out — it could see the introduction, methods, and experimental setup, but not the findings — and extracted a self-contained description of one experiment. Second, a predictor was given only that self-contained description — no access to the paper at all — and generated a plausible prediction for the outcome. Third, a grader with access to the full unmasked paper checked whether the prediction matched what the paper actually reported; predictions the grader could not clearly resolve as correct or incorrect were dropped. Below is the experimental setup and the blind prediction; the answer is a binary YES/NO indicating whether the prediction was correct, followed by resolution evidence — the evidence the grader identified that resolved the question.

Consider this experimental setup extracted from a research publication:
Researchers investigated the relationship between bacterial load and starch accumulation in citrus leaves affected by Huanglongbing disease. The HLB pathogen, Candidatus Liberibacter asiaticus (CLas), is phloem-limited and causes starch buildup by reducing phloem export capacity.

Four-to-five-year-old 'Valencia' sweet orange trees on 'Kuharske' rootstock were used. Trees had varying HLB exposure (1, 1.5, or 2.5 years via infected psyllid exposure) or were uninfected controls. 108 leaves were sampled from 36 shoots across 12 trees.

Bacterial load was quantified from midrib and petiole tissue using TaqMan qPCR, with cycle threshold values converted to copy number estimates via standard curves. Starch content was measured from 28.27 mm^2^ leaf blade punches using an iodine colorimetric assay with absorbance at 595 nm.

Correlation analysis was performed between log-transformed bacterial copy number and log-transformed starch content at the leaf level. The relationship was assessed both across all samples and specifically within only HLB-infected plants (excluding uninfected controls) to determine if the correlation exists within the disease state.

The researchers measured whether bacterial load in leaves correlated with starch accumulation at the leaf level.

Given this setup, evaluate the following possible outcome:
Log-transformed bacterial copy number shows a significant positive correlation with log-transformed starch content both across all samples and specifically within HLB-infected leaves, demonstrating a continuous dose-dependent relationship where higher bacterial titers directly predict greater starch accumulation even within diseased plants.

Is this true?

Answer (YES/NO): YES